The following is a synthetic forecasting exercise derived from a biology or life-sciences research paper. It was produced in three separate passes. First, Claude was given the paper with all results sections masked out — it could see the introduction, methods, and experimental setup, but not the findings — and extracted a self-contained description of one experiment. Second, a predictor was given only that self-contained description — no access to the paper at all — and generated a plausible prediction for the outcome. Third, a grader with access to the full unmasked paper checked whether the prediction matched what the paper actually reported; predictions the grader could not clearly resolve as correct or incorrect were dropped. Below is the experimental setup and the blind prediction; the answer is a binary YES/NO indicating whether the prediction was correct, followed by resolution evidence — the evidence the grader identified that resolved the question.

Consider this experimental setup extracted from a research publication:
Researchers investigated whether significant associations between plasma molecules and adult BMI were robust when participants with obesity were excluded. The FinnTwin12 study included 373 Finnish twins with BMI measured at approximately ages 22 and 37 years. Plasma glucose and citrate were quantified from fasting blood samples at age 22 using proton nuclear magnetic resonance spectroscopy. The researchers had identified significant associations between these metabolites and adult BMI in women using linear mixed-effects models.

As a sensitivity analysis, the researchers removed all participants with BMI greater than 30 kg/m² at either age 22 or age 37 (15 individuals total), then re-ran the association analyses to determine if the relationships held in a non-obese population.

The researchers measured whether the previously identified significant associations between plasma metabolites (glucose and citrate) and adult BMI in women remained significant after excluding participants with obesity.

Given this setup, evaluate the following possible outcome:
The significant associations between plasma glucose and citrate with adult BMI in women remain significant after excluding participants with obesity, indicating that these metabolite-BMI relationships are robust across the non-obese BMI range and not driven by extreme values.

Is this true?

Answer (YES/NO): YES